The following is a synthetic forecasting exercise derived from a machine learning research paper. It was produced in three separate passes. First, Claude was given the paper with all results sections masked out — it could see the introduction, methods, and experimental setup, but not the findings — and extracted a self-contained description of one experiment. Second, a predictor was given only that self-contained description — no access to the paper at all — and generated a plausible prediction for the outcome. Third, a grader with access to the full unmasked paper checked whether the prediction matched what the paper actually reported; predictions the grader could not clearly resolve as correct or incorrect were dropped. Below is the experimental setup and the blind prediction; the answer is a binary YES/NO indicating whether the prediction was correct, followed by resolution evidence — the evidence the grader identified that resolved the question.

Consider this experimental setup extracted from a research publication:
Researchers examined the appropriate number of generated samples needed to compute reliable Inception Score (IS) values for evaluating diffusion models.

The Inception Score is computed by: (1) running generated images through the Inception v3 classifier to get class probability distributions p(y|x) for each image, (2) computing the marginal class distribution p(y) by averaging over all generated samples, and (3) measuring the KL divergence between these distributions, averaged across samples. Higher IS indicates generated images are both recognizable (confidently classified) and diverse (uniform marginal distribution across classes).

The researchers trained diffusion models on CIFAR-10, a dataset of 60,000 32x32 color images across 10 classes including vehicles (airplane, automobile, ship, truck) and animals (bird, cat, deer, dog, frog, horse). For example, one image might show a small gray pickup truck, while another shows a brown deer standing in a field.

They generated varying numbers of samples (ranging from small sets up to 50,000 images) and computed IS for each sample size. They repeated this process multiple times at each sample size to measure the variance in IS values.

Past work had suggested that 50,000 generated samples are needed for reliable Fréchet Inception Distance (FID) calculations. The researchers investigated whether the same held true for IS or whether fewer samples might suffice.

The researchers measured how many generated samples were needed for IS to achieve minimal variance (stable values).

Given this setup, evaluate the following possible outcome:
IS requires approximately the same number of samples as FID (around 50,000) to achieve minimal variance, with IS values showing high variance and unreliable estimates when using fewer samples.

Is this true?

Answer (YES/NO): NO